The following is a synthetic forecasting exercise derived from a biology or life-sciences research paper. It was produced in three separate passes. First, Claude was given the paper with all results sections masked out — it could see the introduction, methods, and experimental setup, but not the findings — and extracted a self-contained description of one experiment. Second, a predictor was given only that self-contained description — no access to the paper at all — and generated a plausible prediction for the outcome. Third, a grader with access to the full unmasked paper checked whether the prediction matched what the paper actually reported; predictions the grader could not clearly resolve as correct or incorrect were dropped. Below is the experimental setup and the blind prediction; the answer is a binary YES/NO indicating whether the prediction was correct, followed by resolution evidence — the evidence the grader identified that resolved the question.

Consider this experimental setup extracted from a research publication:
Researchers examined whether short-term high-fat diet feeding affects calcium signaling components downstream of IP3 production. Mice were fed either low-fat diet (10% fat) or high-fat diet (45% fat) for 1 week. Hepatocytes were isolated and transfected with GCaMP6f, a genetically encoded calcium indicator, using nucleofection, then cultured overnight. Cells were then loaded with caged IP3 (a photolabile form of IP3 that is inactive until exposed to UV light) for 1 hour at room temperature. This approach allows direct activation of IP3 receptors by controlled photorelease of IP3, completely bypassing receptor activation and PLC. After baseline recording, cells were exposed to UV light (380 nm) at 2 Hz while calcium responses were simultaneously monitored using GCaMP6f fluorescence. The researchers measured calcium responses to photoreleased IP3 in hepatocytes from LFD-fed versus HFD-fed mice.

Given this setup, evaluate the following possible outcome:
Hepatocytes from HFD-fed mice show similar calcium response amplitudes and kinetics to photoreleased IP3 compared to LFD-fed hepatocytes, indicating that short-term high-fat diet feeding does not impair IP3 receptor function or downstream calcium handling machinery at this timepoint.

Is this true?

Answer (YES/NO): NO